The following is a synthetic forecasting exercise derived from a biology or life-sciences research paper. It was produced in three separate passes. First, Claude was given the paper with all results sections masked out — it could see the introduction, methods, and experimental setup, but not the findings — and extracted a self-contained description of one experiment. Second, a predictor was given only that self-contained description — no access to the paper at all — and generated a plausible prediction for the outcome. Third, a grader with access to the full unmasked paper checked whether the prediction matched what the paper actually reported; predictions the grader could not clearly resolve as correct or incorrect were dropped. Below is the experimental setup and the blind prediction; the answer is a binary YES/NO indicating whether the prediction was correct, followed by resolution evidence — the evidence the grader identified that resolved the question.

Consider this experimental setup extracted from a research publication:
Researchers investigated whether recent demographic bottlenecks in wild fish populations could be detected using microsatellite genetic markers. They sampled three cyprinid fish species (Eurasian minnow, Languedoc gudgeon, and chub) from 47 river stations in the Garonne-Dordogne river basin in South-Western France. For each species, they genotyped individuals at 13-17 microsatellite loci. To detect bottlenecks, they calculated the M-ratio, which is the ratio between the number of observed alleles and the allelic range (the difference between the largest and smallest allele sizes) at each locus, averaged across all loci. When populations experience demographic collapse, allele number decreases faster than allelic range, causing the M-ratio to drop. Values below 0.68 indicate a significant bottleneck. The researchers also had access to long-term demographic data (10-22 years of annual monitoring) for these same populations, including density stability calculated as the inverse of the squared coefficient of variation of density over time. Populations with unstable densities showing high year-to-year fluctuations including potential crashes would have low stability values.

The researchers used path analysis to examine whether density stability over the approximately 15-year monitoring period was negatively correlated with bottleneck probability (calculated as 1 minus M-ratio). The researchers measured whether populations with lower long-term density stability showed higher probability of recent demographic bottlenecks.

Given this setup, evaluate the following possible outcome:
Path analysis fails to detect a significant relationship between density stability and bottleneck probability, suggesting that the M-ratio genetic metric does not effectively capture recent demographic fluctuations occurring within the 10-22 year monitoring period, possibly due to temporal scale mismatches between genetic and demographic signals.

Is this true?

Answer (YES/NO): NO